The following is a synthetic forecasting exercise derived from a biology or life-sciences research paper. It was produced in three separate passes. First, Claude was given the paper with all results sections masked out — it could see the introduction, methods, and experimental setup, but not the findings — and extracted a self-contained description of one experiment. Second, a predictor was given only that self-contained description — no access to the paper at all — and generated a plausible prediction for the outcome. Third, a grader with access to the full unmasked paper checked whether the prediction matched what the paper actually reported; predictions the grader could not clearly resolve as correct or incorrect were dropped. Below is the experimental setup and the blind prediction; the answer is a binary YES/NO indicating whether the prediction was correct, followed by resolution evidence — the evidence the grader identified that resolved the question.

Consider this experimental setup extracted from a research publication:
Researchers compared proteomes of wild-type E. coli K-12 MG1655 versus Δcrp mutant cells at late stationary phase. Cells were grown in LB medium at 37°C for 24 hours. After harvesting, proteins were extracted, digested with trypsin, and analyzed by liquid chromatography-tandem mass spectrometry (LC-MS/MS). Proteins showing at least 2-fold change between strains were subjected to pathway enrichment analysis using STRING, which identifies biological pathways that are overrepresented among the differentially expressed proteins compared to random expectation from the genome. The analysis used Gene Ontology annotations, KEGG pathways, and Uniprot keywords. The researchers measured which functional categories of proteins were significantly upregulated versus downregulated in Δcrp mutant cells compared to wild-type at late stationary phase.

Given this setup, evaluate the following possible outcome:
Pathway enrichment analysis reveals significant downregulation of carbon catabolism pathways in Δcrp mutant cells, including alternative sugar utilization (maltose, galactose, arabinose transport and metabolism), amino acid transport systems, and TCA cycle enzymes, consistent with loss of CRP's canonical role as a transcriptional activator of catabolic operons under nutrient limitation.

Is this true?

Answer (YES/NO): NO